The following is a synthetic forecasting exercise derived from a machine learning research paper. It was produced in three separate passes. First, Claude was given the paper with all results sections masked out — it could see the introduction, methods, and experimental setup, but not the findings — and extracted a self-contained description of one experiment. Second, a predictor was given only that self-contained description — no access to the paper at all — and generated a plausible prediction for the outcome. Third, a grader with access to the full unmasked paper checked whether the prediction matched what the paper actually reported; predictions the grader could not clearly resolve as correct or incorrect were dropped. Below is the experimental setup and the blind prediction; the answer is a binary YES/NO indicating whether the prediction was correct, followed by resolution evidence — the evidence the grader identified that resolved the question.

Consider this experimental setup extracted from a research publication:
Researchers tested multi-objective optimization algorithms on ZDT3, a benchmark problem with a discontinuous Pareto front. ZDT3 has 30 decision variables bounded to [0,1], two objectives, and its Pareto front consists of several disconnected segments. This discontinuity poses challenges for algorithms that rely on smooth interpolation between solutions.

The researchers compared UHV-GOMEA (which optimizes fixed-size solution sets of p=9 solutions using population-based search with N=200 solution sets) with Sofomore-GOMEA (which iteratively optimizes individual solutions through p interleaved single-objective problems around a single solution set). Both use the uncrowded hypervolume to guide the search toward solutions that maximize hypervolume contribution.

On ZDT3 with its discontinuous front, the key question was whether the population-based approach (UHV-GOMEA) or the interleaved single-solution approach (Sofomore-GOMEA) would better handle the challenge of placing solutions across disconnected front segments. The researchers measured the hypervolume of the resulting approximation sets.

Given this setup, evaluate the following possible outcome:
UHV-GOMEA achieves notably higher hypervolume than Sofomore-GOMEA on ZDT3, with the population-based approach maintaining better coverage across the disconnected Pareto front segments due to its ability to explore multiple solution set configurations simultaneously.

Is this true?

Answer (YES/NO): YES